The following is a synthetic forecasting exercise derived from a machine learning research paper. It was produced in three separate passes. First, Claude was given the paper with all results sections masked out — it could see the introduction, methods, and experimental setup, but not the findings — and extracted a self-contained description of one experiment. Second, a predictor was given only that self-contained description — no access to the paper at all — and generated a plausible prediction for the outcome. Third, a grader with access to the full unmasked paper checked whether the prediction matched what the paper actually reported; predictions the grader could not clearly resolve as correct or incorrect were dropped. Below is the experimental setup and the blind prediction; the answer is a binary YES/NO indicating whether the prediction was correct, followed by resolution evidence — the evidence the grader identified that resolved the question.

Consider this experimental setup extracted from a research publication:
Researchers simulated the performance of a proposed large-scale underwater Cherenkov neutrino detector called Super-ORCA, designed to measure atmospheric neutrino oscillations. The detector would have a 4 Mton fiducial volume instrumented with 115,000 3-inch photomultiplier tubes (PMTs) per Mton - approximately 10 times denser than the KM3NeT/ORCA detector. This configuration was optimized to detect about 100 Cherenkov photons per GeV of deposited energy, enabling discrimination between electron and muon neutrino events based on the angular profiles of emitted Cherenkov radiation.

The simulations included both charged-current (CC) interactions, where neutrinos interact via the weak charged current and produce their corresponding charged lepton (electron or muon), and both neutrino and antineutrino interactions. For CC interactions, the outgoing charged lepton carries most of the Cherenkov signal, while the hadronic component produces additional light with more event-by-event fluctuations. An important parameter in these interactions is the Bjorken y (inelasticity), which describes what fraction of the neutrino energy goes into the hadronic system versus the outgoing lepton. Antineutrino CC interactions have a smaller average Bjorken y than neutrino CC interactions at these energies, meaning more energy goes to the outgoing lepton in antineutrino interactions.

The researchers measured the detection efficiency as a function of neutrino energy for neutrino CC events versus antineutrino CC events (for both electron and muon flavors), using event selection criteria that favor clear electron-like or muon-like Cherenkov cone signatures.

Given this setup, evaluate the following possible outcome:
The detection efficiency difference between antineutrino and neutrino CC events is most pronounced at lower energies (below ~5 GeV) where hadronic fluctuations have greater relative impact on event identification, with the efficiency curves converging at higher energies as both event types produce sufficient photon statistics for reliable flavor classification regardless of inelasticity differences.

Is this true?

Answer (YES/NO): NO